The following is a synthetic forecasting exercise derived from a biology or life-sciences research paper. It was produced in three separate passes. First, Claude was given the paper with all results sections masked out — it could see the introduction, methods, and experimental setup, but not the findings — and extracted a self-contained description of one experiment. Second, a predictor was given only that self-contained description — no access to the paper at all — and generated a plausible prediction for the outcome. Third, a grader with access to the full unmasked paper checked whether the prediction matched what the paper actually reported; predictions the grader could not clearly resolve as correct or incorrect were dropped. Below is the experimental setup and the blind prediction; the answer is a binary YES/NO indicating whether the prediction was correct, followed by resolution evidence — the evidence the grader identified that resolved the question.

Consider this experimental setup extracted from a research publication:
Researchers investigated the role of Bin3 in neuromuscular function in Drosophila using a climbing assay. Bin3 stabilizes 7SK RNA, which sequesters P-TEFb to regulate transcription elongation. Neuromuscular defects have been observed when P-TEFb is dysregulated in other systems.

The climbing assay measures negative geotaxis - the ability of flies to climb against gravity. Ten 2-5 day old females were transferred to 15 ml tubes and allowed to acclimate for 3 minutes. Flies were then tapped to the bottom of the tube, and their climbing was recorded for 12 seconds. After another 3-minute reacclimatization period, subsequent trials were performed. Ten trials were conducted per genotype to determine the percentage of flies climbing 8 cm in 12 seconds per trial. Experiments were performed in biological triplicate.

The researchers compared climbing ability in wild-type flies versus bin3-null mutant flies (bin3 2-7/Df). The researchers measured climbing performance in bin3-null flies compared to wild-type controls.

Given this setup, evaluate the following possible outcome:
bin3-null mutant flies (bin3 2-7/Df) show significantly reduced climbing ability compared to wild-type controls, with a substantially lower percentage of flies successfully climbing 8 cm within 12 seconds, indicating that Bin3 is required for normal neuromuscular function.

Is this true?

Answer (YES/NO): YES